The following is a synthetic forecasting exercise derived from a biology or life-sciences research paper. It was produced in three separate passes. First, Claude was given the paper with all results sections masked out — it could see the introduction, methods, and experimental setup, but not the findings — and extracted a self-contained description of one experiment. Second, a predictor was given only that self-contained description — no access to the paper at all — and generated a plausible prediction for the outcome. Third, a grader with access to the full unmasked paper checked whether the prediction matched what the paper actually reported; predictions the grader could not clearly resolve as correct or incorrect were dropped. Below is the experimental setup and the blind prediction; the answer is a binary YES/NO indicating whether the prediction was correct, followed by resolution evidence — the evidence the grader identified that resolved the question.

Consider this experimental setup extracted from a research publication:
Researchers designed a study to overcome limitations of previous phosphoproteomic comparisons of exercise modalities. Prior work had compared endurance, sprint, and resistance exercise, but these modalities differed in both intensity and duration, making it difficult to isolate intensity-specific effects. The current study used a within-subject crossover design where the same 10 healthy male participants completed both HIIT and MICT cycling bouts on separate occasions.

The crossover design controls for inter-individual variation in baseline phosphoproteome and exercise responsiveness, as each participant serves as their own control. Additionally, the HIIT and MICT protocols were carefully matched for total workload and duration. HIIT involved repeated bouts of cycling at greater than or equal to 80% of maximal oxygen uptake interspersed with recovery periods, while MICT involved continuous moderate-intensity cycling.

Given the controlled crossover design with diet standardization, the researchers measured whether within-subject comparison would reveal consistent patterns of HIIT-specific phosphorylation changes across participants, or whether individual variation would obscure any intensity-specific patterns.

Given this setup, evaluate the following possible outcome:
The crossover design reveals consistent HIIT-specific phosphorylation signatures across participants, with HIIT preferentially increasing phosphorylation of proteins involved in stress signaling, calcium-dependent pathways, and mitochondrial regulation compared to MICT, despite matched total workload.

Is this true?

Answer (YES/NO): NO